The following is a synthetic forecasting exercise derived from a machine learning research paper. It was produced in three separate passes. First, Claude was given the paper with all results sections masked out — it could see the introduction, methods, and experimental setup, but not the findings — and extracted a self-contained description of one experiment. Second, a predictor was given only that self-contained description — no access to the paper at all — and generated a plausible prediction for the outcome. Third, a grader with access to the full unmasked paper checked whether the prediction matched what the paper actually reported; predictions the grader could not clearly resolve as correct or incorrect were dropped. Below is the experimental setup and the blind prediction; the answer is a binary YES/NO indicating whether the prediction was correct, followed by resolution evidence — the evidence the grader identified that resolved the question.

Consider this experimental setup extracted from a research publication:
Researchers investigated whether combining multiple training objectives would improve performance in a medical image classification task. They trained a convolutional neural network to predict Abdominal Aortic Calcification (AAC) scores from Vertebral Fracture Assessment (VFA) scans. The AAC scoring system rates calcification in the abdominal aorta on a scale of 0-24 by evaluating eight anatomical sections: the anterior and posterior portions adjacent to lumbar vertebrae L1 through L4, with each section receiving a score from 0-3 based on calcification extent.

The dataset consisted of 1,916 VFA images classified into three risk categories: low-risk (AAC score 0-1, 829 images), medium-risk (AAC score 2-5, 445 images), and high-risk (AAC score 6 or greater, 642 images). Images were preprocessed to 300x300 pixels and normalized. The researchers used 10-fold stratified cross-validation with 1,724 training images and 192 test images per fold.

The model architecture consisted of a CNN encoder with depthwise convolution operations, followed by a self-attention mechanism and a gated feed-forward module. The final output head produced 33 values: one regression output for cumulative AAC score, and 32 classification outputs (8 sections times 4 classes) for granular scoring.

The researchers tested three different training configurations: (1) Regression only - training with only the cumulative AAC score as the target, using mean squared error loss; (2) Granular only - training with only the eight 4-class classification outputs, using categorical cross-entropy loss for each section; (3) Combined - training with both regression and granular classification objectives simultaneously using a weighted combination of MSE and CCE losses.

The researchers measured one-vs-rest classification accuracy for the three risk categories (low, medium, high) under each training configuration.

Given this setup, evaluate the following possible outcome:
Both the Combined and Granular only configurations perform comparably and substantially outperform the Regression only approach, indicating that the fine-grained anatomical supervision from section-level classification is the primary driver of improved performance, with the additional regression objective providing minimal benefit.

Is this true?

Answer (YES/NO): NO